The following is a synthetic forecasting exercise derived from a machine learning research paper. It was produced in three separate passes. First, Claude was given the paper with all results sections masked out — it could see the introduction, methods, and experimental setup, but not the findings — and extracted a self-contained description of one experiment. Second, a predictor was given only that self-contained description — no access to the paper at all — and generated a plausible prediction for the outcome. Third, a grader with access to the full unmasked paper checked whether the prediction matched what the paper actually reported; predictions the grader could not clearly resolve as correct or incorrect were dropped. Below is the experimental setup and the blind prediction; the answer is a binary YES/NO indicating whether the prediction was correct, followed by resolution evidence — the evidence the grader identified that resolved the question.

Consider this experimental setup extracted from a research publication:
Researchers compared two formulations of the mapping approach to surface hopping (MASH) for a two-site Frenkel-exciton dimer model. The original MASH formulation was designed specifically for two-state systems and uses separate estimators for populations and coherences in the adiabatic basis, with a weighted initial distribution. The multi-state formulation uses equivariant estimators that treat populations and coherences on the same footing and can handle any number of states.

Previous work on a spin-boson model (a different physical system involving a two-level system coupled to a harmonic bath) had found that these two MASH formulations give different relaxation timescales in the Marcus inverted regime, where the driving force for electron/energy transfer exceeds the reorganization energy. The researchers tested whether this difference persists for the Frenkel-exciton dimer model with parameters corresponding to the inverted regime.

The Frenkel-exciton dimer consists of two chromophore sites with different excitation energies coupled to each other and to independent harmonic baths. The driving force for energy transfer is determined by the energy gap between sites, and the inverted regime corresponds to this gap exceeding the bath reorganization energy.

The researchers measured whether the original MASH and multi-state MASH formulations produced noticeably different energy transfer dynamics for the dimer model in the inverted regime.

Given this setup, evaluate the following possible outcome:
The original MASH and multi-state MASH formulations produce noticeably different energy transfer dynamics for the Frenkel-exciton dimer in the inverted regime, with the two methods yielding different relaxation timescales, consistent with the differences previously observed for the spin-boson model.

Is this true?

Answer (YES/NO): NO